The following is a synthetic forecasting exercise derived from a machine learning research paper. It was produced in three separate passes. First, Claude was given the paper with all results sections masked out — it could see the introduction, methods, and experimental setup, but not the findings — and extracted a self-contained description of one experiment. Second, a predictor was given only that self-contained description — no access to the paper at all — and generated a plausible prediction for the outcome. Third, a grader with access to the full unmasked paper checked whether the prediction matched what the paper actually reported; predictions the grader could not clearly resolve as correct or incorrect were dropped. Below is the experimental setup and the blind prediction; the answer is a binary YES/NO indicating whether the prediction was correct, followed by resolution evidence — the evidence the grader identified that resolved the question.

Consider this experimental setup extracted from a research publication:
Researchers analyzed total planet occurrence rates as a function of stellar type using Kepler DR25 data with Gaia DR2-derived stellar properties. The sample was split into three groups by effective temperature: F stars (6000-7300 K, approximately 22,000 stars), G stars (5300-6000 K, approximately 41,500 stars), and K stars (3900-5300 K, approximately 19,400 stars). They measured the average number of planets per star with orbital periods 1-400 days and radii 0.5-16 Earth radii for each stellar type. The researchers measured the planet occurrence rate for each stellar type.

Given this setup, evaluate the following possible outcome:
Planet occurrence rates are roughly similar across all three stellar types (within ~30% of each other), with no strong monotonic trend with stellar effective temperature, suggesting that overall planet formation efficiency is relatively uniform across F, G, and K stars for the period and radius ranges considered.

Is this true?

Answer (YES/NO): NO